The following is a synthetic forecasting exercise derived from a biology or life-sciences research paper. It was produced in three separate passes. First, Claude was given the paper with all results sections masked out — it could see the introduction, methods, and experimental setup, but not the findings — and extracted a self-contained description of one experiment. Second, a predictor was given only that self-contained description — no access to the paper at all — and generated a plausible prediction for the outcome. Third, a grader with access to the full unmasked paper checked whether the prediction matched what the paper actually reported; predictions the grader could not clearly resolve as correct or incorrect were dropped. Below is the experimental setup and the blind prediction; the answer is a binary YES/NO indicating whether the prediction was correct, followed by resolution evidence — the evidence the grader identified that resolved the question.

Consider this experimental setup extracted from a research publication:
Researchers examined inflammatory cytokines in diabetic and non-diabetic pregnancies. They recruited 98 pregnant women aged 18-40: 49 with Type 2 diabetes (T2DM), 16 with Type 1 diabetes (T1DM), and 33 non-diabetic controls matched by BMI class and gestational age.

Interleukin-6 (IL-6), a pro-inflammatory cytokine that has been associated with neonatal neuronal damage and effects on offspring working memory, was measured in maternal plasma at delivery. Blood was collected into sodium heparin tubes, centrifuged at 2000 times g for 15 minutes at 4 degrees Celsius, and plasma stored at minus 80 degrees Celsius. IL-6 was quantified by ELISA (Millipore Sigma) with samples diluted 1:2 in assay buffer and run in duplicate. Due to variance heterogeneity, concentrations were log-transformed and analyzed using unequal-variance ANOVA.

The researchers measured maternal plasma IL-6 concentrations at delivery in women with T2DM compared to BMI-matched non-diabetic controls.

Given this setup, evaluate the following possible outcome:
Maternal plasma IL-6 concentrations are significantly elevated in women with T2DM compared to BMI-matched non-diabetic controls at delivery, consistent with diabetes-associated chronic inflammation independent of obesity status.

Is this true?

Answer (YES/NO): NO